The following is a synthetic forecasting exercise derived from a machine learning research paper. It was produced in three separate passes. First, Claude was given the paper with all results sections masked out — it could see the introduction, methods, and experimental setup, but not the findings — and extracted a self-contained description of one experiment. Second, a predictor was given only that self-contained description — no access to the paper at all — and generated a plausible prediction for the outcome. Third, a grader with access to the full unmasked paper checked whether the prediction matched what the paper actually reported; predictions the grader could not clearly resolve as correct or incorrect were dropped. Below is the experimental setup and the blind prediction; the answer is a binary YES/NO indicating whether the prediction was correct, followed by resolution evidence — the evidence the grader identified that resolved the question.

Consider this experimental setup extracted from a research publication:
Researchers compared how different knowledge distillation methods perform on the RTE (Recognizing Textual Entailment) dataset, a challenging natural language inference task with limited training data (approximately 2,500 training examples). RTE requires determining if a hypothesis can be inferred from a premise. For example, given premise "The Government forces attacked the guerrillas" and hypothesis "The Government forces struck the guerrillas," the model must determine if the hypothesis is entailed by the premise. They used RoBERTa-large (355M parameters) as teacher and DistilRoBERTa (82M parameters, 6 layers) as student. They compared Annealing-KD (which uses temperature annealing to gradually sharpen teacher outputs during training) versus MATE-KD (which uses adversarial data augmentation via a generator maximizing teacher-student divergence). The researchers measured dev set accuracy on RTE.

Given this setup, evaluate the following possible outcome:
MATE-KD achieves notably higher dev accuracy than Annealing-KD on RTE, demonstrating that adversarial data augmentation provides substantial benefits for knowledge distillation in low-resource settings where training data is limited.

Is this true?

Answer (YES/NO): NO